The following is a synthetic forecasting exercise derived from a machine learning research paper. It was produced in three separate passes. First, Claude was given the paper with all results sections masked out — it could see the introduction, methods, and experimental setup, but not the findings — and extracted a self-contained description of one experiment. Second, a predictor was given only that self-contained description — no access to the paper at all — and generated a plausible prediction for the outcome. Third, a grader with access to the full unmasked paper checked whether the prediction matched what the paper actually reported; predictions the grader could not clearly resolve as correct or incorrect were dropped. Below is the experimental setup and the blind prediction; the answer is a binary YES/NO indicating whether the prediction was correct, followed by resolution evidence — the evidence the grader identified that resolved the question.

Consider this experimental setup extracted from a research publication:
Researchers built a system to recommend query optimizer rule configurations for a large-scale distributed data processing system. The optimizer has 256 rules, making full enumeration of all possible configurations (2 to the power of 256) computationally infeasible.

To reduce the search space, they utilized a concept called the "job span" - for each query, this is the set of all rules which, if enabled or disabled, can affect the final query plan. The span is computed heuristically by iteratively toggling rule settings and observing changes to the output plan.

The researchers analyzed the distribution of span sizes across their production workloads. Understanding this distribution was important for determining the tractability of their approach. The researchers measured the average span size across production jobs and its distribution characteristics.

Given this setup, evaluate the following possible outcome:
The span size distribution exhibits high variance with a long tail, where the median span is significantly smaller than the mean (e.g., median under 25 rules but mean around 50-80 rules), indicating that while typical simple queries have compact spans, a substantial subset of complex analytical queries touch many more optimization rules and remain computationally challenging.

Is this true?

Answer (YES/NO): NO